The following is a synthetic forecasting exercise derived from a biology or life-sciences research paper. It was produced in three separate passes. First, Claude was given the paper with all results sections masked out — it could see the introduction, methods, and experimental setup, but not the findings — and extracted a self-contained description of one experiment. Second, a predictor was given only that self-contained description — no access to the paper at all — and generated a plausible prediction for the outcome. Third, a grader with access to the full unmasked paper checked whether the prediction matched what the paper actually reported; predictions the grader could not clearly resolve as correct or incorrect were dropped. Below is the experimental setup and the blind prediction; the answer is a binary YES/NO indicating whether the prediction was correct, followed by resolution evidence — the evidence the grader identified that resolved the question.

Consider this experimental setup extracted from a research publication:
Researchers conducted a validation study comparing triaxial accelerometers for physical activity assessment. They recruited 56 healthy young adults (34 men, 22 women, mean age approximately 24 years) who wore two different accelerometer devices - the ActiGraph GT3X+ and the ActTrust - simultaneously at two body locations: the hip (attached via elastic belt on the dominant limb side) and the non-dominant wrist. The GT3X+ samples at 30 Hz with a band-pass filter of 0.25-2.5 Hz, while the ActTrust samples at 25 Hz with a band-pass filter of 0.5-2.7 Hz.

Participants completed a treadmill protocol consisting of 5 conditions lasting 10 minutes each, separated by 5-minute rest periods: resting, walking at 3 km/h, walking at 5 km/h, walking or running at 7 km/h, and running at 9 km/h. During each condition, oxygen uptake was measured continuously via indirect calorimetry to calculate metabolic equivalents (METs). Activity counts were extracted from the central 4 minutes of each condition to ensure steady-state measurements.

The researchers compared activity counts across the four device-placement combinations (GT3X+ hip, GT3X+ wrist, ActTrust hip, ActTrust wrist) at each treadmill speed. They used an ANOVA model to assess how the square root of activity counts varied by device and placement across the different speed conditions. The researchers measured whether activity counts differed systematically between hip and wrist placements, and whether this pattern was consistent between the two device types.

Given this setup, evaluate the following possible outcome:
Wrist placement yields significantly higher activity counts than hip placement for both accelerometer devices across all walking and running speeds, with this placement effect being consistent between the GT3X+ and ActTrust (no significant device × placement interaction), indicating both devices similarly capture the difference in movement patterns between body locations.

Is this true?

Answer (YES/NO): NO